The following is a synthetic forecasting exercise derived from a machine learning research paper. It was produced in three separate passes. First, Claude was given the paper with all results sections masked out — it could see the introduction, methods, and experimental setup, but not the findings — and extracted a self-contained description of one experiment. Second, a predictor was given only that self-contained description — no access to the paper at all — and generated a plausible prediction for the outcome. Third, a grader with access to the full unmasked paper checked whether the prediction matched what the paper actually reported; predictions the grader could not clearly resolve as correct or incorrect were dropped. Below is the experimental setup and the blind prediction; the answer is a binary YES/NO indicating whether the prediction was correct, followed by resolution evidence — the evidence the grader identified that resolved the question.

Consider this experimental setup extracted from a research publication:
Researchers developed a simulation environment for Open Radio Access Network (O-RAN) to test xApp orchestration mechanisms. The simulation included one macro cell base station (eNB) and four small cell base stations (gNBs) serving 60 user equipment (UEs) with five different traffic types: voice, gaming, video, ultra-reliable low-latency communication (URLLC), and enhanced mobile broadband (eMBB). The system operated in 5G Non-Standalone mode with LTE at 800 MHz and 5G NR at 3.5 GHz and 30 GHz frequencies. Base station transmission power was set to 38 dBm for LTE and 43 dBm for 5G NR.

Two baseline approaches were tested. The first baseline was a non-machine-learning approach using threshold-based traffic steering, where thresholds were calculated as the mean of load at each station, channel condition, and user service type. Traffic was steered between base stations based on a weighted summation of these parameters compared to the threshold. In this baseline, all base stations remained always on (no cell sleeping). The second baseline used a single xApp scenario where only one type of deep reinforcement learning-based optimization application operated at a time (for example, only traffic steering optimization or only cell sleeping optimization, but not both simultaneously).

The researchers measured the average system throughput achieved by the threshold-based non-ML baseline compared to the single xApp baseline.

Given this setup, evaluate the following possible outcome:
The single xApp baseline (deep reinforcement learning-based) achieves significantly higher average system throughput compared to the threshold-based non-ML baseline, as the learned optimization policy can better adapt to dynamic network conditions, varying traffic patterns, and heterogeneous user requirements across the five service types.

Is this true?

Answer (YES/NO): YES